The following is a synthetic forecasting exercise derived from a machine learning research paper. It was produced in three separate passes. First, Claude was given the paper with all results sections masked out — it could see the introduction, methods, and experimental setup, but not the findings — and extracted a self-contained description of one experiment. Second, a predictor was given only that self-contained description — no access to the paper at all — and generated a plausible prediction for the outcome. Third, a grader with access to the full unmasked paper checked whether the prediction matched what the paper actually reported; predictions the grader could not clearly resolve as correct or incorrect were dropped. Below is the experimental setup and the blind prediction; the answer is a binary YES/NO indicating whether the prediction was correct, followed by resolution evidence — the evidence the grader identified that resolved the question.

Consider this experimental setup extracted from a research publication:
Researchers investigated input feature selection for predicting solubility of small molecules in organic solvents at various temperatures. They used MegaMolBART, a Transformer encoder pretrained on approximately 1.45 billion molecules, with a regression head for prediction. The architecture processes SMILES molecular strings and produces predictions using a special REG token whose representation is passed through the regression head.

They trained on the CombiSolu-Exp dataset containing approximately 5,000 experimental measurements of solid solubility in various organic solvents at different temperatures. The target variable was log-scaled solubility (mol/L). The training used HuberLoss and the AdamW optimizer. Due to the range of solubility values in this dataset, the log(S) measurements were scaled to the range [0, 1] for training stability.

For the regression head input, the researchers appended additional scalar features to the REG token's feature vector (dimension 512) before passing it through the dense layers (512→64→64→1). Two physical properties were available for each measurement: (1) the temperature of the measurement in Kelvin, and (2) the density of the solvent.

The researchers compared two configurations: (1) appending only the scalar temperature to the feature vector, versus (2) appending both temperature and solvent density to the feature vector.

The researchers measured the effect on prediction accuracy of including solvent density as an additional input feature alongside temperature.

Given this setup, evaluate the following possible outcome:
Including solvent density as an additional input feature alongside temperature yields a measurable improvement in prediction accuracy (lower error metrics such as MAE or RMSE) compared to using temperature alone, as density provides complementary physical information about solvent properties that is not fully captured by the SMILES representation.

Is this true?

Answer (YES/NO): NO